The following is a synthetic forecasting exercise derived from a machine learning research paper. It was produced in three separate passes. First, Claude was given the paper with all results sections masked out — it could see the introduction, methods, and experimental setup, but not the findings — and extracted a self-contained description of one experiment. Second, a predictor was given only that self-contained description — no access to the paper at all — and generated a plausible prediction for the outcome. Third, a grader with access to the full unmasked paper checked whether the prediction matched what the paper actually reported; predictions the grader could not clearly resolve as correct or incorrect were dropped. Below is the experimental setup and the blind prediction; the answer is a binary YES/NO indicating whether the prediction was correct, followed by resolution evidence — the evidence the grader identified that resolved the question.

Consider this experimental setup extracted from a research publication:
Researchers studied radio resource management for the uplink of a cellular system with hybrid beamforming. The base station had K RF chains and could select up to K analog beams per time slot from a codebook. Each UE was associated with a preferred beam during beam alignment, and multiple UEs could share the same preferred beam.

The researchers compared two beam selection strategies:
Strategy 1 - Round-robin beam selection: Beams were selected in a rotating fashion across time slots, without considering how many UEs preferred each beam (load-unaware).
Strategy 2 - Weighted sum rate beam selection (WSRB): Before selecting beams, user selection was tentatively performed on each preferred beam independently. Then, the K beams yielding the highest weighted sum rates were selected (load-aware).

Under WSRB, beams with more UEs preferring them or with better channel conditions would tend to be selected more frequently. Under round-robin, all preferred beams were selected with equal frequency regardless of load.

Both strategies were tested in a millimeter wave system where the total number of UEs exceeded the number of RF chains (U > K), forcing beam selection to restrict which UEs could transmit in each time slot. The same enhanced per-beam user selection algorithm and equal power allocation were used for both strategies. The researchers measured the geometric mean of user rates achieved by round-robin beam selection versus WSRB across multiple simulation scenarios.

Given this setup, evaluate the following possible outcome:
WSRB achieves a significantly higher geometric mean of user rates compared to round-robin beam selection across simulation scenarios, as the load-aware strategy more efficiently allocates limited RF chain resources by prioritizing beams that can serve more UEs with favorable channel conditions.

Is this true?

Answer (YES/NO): YES